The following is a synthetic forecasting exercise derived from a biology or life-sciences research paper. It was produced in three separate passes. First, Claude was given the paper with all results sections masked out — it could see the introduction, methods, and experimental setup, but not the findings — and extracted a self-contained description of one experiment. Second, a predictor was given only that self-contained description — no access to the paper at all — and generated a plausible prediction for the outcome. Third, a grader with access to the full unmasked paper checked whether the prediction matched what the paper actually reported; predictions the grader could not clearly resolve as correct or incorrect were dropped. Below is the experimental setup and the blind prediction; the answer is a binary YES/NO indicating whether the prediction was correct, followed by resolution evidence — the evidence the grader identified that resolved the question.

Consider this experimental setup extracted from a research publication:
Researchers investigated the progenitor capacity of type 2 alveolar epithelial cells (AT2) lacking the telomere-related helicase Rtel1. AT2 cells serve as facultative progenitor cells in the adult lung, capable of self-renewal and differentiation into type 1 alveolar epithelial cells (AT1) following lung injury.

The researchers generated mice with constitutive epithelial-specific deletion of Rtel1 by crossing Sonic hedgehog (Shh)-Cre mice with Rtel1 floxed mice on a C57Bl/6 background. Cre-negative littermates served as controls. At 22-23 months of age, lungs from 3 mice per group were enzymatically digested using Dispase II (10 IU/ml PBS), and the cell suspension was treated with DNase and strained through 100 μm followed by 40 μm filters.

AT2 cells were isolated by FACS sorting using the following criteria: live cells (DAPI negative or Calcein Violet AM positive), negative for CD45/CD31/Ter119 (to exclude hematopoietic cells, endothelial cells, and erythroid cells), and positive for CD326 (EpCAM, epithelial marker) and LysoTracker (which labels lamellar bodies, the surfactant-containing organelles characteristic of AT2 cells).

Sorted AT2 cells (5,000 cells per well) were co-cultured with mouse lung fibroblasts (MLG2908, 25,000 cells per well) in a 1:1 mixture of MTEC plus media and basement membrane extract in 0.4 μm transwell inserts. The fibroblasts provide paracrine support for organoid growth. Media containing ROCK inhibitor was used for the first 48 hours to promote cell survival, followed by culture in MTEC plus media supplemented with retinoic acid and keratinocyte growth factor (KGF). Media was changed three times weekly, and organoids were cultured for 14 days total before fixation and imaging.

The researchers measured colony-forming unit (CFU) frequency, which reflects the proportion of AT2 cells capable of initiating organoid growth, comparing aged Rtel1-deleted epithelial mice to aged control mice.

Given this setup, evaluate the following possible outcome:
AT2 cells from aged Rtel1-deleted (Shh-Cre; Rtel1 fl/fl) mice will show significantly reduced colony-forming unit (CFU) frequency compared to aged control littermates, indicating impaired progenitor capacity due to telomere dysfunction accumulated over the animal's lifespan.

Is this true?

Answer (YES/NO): YES